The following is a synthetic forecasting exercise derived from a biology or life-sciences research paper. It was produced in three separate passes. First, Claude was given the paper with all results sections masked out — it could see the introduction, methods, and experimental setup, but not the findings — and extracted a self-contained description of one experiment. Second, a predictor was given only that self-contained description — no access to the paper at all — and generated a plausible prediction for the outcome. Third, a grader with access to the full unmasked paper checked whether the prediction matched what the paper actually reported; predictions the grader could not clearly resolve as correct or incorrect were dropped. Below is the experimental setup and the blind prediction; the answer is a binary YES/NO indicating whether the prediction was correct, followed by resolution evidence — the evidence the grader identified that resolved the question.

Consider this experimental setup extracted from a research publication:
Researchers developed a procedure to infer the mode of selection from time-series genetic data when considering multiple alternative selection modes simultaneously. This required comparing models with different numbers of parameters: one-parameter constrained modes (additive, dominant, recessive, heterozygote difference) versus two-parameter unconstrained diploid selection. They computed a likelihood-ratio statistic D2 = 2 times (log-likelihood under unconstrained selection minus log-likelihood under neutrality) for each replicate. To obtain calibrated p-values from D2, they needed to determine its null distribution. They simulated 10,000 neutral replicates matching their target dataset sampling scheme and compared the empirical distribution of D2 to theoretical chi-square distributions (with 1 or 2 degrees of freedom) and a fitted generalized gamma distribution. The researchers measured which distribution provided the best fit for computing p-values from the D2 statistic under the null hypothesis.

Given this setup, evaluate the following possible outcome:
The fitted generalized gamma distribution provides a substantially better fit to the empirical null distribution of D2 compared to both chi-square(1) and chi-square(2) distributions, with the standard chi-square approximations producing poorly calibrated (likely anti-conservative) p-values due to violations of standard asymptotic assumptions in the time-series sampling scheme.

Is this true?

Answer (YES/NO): NO